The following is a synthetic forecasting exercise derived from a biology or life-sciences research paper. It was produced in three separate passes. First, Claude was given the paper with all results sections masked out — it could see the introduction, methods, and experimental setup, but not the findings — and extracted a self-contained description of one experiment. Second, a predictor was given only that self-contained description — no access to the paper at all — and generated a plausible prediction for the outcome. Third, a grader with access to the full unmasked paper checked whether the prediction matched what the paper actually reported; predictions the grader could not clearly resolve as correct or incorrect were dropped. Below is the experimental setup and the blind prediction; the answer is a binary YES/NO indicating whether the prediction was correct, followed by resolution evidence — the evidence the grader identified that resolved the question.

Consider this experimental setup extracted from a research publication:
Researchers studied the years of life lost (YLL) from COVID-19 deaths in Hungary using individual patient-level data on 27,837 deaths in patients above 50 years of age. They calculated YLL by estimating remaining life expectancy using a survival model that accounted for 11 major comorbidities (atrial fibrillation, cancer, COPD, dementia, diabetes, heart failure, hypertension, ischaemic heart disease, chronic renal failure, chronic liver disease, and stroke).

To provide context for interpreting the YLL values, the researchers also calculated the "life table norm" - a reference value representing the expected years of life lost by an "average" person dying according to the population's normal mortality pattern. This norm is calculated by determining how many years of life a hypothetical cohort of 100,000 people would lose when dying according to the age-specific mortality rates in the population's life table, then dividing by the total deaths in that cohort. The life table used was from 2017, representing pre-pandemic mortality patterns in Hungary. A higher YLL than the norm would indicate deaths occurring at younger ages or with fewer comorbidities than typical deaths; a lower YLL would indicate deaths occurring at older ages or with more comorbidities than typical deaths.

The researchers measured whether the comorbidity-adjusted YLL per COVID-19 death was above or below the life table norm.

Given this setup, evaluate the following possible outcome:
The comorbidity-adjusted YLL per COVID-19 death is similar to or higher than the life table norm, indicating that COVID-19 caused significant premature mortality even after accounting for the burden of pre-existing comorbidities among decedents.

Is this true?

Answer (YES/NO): NO